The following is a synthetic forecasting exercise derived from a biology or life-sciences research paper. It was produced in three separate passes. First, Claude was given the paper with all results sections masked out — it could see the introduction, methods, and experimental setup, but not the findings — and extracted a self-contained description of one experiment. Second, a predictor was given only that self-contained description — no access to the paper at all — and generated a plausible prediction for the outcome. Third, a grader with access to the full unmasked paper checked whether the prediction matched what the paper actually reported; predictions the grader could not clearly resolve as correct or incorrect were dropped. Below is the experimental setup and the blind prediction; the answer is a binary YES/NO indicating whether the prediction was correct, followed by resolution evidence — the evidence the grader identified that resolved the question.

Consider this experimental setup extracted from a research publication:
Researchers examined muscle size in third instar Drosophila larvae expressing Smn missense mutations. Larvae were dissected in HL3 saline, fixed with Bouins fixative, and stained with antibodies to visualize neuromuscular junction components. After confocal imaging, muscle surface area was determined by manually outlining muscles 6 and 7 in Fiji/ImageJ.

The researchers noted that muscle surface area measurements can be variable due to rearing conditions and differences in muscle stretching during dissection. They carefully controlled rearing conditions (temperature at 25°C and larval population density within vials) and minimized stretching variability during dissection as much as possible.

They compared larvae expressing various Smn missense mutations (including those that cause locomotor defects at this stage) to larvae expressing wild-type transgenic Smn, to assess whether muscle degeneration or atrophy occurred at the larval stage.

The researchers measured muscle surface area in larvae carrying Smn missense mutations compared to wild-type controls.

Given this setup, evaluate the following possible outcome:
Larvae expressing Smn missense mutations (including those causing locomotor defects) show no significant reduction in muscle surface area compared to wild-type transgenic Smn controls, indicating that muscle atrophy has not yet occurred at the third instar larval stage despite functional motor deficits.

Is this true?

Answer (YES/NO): YES